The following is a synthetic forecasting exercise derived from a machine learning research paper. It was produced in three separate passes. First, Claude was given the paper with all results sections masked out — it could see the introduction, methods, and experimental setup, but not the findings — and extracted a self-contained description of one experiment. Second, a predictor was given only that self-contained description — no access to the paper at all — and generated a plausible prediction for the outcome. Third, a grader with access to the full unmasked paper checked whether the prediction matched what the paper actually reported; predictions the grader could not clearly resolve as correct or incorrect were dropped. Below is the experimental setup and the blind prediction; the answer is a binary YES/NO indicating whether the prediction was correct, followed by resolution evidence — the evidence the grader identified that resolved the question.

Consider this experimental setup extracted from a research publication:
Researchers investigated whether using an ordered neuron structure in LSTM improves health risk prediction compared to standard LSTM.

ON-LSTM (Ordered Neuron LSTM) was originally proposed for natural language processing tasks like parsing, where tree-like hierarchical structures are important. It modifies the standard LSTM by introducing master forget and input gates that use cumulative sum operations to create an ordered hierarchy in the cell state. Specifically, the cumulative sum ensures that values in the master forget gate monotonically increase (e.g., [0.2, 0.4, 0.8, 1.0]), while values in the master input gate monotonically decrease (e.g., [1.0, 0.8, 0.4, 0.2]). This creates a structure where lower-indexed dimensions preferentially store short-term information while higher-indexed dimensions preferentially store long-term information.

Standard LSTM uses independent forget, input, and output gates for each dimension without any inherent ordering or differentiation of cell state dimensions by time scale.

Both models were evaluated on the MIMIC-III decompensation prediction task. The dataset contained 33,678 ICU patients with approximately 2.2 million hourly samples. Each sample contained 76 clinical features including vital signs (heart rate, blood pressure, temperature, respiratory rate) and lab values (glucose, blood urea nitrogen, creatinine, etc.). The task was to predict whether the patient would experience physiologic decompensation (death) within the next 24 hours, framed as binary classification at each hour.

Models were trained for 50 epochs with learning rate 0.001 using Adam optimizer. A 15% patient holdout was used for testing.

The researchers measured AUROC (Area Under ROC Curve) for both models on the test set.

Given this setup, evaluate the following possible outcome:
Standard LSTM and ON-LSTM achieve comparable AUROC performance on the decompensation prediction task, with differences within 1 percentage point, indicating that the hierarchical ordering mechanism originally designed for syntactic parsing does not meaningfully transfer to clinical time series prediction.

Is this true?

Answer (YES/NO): YES